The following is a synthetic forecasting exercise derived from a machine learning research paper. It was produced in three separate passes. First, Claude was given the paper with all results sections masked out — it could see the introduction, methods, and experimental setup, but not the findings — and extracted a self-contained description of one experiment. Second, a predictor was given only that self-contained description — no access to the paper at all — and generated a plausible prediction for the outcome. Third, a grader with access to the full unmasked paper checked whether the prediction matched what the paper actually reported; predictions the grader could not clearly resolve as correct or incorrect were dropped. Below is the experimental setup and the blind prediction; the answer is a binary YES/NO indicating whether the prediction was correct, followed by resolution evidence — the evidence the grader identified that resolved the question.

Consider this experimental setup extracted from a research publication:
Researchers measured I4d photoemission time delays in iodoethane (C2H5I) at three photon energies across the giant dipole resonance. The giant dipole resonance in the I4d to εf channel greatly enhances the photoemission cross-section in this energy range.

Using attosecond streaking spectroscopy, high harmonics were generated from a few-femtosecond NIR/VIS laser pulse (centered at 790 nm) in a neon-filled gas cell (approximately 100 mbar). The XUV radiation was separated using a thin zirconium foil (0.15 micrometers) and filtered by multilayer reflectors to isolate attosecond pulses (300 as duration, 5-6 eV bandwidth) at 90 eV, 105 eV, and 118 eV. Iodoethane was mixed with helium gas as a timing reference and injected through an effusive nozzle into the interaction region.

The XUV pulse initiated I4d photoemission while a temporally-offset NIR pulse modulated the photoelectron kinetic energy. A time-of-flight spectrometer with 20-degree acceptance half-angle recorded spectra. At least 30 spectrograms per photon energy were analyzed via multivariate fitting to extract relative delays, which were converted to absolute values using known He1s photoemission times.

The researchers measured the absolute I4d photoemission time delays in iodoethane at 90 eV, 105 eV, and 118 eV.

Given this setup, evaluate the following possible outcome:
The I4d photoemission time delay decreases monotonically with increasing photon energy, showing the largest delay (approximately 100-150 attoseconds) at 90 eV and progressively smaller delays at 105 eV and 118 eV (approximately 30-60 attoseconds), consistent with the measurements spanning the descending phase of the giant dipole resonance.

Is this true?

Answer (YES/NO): NO